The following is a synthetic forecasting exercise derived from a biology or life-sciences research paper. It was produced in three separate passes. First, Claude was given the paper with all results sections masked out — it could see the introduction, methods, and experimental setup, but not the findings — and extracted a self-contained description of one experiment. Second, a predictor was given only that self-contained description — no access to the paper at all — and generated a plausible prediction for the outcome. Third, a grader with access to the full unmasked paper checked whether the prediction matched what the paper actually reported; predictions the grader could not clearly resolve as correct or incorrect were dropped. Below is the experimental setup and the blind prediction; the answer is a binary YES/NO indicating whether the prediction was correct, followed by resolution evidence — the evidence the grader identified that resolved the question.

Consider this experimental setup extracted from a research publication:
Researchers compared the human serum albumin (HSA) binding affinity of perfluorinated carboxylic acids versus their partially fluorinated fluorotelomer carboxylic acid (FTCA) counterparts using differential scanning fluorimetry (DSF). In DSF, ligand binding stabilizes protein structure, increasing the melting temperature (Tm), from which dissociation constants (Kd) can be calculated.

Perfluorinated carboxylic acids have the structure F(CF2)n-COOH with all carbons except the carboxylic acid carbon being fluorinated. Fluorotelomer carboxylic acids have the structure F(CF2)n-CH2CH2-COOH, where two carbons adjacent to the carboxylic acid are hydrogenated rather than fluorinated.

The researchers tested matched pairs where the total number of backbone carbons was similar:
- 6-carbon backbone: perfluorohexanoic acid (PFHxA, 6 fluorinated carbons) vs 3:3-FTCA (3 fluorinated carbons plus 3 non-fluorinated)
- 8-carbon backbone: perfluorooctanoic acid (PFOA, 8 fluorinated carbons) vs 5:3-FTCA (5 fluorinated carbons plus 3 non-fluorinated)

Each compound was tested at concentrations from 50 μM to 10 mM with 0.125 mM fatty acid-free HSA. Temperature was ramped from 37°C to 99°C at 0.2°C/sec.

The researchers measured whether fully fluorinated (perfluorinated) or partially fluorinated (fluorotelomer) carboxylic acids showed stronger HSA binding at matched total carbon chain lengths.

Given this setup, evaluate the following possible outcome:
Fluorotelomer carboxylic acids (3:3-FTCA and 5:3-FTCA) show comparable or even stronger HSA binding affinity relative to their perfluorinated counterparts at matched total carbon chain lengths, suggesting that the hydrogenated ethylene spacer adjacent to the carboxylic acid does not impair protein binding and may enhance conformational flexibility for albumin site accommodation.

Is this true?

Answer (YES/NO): YES